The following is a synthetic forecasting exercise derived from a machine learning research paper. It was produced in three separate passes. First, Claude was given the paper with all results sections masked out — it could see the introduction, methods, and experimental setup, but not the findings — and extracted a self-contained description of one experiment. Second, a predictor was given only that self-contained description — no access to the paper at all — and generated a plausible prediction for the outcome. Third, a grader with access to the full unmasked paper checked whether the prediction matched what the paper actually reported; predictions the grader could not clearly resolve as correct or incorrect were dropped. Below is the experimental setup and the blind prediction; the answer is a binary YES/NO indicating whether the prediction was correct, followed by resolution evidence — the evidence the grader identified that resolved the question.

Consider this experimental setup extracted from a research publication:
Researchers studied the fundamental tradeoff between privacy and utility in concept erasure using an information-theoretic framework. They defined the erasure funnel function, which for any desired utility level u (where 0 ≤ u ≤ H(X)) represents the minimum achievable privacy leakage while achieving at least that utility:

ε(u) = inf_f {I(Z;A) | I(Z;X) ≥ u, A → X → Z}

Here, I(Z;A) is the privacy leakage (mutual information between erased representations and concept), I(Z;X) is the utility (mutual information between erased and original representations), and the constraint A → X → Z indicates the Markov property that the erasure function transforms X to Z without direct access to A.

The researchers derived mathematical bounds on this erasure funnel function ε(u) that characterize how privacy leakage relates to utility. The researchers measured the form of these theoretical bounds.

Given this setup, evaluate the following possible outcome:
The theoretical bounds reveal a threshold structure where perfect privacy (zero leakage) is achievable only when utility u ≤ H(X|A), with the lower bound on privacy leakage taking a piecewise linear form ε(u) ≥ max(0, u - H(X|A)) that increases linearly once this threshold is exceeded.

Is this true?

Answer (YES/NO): YES